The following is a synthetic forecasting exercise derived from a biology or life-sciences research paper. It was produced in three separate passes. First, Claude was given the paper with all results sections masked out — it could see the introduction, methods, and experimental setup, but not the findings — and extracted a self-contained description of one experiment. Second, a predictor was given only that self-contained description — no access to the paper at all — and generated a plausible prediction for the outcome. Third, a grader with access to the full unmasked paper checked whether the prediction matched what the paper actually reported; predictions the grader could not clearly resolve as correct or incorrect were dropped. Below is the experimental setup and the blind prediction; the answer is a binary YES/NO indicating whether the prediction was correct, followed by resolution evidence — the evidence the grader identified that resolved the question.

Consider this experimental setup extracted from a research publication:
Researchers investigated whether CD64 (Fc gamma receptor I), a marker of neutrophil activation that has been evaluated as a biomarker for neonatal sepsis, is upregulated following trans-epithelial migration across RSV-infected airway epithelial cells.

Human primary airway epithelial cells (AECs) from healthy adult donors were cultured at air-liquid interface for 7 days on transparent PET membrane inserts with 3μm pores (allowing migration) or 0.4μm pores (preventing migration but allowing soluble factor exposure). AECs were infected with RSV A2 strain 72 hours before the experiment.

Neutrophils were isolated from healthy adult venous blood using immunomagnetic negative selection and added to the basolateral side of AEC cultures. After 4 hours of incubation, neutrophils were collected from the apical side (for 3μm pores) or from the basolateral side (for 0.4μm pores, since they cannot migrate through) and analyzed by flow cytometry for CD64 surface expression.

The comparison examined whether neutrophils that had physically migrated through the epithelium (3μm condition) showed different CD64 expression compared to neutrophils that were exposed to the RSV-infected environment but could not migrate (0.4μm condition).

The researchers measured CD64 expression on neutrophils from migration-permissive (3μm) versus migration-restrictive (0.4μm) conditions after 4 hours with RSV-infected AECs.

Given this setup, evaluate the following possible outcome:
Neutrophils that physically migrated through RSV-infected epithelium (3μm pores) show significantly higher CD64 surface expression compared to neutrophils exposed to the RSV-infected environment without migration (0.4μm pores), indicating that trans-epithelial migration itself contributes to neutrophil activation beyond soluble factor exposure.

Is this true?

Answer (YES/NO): YES